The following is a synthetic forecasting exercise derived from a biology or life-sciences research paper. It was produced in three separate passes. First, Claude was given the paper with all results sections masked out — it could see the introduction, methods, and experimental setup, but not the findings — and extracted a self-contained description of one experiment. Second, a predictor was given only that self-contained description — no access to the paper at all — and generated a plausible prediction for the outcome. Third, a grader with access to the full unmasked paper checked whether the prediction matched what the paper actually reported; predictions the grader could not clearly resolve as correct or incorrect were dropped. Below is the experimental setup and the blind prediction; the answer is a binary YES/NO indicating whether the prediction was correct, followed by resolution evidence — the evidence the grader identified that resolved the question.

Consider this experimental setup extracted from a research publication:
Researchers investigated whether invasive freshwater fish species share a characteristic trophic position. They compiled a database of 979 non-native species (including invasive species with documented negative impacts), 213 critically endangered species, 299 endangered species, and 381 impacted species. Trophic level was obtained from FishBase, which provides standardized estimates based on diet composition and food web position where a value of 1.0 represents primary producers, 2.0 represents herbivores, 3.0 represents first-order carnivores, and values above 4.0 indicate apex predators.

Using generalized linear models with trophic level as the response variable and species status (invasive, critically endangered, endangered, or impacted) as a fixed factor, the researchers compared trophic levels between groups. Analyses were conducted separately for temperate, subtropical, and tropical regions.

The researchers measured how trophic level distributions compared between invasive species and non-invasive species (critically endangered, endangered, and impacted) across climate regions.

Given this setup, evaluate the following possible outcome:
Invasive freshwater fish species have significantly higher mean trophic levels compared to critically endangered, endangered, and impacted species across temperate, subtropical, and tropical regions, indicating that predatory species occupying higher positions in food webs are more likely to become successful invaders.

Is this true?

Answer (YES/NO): NO